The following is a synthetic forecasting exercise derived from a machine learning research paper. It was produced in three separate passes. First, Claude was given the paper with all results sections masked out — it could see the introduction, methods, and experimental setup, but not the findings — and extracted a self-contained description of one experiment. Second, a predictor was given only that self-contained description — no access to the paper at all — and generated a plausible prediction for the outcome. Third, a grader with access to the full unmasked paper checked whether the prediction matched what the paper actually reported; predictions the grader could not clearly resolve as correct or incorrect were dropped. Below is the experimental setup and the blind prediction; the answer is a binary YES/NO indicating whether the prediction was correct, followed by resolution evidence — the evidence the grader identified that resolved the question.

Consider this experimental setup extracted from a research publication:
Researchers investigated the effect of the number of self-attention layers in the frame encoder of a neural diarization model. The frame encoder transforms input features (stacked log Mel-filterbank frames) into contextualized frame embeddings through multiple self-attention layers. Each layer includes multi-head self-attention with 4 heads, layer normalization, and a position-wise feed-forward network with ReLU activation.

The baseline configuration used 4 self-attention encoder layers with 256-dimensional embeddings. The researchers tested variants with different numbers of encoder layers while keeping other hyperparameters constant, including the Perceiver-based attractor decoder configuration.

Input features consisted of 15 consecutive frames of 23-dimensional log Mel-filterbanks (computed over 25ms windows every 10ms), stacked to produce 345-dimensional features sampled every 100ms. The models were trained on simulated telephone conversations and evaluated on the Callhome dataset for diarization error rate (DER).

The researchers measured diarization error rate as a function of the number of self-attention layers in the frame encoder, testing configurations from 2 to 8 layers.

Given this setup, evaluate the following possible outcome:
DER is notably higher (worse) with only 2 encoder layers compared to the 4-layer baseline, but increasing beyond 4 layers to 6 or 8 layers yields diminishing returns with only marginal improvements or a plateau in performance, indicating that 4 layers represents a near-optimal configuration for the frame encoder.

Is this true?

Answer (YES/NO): NO